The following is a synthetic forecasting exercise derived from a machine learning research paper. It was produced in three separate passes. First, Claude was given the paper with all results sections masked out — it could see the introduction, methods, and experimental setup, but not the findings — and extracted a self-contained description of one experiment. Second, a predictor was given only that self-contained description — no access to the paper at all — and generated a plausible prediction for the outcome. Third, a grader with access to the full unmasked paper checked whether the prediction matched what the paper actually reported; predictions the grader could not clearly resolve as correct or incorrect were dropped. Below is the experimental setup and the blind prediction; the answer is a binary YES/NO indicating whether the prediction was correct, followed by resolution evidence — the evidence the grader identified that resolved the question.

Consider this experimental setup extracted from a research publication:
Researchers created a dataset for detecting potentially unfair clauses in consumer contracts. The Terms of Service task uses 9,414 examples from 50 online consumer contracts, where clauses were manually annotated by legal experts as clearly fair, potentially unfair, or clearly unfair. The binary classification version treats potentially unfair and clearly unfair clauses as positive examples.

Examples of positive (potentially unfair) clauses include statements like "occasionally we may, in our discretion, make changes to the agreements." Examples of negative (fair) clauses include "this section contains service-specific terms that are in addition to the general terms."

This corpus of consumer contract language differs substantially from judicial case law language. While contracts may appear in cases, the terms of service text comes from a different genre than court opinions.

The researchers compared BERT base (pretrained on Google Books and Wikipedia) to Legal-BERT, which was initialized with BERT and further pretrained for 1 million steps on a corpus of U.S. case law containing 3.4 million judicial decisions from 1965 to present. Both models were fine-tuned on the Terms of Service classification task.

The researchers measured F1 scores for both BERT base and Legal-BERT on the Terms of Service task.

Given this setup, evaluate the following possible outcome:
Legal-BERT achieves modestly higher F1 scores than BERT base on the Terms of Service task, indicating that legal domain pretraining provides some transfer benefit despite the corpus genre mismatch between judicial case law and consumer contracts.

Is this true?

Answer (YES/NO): YES